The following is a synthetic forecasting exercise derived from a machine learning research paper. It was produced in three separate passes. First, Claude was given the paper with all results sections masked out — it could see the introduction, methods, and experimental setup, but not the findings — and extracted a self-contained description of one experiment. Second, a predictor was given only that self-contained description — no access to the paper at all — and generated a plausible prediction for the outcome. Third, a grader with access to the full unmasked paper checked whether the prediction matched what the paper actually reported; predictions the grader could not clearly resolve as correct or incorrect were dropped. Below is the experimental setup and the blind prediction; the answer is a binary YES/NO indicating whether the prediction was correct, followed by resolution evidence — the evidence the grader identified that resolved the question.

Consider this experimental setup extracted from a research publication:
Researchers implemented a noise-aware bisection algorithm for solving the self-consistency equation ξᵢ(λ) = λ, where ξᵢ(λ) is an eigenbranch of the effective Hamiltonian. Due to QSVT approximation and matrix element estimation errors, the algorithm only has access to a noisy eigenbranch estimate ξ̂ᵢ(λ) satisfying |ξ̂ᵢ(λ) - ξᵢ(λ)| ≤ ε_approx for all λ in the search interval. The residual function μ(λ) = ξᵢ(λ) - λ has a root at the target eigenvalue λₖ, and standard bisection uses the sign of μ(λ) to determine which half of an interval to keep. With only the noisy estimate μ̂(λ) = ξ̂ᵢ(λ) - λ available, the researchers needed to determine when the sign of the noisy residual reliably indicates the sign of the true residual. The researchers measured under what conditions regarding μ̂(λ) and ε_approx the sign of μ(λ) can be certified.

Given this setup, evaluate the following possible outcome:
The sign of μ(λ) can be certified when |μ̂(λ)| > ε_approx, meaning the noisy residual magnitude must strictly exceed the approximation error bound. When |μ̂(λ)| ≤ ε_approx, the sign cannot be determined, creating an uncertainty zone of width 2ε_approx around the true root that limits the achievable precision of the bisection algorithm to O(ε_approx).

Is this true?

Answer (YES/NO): YES